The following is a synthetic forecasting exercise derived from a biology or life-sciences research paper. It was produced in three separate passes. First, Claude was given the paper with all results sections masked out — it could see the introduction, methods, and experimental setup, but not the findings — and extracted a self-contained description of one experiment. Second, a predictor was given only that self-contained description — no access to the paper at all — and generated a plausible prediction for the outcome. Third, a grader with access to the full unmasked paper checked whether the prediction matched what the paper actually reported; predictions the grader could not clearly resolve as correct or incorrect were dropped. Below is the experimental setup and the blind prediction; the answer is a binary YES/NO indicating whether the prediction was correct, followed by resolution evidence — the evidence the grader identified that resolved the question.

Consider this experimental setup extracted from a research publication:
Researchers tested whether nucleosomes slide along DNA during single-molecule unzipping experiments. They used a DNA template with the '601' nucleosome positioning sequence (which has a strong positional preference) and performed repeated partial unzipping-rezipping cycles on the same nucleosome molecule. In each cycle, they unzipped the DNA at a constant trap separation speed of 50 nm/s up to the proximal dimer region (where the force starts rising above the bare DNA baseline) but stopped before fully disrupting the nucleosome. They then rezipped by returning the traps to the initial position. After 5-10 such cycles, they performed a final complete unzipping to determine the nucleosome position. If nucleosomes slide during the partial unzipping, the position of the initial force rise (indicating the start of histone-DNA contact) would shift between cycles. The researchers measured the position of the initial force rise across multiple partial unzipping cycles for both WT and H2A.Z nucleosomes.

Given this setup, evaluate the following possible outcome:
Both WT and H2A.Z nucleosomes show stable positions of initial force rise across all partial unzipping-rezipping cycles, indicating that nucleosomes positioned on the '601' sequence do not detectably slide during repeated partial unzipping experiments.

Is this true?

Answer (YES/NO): YES